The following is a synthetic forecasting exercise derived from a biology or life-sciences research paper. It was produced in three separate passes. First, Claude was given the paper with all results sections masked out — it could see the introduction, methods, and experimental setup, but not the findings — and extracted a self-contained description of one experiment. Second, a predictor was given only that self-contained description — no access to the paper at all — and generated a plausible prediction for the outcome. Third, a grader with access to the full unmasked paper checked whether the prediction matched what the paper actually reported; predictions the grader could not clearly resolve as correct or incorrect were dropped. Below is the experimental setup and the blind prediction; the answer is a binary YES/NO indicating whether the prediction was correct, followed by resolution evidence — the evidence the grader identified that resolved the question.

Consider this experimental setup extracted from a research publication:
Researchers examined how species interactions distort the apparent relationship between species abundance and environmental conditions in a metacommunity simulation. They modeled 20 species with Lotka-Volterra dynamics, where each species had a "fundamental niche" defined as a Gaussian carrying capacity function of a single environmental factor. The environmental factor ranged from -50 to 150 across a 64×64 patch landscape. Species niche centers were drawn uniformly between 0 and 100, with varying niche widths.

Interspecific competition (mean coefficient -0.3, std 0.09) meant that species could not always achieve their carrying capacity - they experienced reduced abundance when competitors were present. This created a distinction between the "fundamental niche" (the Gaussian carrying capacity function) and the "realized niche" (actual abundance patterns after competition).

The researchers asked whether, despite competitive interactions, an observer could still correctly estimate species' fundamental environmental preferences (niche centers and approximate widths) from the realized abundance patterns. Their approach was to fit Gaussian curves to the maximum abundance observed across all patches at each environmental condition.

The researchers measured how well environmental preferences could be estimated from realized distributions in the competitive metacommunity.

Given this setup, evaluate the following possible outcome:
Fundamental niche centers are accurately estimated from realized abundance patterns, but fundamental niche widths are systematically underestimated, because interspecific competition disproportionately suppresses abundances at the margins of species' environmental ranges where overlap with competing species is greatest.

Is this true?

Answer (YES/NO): YES